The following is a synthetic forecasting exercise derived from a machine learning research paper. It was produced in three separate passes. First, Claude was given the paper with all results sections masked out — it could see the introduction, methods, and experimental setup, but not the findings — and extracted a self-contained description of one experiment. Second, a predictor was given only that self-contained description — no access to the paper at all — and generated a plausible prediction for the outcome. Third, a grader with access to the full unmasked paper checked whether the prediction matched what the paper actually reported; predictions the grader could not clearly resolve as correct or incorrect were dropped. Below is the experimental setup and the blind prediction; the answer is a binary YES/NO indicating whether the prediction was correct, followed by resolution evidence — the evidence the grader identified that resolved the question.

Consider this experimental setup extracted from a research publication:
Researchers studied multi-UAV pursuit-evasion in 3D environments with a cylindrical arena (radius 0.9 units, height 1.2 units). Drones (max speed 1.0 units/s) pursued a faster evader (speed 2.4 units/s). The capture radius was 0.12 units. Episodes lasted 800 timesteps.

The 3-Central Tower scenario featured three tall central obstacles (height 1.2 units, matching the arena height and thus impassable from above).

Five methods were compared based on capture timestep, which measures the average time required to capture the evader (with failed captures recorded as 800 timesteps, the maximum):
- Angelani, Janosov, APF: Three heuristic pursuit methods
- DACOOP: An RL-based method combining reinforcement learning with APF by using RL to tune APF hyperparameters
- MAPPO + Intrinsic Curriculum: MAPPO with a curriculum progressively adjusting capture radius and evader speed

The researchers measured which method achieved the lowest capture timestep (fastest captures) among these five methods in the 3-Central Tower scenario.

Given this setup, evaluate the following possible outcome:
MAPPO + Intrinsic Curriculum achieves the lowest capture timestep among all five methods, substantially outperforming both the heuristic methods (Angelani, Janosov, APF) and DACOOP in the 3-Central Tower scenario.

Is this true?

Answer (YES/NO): NO